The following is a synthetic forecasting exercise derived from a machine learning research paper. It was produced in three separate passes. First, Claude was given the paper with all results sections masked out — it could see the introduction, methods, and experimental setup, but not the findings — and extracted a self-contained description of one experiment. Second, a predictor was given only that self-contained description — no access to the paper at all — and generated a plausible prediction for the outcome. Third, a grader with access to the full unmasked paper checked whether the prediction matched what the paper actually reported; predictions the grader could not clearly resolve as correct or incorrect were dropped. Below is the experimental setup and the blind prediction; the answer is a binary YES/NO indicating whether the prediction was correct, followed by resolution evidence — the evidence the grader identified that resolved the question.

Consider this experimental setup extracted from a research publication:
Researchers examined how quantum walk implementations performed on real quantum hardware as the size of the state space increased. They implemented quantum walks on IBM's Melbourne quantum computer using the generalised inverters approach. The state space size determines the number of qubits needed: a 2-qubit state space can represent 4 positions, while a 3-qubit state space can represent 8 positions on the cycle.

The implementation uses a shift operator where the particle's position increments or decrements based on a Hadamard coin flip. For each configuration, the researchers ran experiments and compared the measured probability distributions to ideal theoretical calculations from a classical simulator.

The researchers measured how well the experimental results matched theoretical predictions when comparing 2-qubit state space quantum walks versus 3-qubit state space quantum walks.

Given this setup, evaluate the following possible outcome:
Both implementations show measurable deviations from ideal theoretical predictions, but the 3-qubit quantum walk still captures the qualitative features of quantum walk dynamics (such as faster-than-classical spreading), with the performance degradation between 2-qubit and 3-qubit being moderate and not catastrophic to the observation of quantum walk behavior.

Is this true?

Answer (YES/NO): NO